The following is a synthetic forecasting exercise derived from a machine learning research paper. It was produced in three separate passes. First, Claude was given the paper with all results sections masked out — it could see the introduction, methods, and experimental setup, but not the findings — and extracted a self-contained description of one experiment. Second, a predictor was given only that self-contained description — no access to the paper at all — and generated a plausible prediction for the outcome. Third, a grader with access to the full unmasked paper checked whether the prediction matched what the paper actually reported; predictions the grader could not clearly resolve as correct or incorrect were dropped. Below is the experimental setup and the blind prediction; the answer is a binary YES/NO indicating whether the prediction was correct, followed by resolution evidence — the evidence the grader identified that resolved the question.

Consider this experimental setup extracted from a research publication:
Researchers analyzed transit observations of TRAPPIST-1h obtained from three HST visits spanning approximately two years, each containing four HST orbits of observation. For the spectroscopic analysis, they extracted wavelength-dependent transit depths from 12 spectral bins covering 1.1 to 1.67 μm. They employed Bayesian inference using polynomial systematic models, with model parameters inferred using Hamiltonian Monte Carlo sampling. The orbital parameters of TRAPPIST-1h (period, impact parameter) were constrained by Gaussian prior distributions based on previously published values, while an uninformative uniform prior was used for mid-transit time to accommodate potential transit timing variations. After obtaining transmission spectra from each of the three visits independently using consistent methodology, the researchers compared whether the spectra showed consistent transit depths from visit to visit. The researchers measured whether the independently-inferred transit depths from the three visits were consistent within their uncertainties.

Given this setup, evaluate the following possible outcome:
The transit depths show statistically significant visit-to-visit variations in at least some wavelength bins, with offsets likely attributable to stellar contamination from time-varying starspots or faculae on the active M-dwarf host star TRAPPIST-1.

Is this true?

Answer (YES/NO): NO